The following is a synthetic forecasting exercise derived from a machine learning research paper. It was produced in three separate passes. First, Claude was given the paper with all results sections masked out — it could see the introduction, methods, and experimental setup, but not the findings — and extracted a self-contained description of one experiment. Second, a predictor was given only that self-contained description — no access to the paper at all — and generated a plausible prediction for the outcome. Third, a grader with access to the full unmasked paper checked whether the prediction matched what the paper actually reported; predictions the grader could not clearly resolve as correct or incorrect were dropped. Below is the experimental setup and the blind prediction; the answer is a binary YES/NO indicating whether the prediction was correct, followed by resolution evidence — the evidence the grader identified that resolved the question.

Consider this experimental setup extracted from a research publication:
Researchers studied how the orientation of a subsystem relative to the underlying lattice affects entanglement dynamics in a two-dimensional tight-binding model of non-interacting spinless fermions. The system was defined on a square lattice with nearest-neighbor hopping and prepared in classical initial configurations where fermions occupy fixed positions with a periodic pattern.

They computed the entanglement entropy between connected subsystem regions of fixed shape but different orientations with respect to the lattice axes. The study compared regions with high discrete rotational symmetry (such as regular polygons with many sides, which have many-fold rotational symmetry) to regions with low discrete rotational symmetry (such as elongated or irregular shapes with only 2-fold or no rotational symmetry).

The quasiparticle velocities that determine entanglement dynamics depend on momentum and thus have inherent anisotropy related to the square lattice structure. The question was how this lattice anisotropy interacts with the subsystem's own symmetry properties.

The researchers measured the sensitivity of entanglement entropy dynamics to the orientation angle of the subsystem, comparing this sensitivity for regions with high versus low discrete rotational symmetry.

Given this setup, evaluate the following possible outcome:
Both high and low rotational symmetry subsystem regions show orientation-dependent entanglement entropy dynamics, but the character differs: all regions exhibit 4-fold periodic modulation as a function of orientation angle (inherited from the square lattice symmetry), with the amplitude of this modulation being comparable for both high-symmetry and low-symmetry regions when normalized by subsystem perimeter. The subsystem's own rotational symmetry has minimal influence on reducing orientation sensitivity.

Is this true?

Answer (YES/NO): NO